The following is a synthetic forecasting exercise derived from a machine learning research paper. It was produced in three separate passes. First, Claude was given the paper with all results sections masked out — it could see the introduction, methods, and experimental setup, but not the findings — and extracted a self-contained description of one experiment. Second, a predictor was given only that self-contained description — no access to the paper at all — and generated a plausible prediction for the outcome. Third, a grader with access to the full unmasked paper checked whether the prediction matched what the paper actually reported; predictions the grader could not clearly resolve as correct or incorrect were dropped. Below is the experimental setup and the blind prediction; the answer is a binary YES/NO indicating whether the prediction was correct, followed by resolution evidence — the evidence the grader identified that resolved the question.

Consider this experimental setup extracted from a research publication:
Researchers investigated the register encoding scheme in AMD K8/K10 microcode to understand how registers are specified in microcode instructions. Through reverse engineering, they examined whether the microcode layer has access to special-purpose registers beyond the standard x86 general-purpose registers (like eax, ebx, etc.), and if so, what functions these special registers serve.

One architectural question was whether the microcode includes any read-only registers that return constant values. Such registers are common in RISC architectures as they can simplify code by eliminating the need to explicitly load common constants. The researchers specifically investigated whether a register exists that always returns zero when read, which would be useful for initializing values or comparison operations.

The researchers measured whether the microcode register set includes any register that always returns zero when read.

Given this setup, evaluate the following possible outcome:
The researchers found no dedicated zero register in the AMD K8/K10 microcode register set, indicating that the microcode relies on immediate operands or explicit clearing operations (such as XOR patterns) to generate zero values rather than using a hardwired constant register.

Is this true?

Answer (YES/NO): NO